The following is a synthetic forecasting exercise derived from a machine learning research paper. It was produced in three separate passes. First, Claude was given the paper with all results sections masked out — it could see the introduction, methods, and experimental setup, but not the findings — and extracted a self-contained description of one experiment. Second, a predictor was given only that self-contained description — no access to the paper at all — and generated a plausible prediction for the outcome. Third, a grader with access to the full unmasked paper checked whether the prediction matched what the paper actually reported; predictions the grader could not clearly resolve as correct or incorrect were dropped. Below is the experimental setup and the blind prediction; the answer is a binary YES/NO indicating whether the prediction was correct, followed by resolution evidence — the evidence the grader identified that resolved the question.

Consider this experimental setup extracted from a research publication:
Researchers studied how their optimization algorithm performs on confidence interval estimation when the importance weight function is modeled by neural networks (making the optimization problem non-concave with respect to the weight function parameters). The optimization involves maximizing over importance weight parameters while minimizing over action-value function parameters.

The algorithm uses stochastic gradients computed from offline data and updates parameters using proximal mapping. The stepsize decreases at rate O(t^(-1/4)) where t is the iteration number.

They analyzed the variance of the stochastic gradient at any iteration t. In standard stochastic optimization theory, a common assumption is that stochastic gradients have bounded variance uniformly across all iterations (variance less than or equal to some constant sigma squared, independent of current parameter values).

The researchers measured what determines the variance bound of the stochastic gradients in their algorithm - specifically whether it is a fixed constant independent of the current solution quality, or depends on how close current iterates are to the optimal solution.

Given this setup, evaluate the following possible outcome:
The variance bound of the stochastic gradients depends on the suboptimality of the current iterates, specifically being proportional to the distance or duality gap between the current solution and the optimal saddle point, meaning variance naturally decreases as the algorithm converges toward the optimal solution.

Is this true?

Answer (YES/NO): YES